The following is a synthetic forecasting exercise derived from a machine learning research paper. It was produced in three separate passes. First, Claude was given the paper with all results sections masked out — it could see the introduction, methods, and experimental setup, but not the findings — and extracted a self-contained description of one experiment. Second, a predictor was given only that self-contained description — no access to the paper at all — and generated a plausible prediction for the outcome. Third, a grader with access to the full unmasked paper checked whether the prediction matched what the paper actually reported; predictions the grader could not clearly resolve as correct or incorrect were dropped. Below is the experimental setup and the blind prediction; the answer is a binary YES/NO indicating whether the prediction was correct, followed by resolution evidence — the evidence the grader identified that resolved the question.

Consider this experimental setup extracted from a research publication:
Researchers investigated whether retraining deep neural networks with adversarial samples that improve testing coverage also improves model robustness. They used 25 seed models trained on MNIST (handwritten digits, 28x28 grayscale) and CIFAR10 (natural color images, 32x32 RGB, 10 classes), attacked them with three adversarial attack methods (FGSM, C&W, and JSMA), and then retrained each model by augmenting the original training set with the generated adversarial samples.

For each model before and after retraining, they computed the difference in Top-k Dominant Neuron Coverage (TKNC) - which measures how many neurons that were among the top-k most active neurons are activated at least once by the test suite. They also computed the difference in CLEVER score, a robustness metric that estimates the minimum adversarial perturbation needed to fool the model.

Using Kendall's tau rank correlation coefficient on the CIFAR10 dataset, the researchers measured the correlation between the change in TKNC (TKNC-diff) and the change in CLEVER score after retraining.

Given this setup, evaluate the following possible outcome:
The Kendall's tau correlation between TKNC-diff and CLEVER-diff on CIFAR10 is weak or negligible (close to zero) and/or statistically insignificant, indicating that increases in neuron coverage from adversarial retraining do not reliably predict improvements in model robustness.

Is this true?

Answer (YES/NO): NO